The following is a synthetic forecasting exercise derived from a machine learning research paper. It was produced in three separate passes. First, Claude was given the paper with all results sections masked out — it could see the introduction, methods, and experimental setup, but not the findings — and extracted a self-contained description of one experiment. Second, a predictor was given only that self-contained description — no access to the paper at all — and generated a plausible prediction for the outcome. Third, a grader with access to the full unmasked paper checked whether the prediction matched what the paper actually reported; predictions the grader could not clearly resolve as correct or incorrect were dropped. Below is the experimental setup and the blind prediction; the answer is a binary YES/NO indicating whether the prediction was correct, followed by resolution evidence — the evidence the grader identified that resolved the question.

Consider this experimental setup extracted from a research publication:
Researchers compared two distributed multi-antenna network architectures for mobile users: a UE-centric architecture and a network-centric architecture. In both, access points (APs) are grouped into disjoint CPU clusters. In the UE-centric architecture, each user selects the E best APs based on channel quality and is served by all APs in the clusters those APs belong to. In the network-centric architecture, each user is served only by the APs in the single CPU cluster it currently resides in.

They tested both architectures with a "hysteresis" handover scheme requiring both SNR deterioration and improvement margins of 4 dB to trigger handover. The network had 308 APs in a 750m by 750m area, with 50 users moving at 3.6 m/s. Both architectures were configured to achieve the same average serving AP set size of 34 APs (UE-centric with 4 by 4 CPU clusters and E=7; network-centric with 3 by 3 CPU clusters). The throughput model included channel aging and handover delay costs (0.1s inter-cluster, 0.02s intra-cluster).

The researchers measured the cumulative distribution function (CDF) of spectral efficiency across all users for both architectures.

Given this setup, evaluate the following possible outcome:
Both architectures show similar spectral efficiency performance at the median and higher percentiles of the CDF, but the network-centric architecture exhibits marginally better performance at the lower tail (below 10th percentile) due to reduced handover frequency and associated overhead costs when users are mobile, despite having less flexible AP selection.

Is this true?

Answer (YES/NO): NO